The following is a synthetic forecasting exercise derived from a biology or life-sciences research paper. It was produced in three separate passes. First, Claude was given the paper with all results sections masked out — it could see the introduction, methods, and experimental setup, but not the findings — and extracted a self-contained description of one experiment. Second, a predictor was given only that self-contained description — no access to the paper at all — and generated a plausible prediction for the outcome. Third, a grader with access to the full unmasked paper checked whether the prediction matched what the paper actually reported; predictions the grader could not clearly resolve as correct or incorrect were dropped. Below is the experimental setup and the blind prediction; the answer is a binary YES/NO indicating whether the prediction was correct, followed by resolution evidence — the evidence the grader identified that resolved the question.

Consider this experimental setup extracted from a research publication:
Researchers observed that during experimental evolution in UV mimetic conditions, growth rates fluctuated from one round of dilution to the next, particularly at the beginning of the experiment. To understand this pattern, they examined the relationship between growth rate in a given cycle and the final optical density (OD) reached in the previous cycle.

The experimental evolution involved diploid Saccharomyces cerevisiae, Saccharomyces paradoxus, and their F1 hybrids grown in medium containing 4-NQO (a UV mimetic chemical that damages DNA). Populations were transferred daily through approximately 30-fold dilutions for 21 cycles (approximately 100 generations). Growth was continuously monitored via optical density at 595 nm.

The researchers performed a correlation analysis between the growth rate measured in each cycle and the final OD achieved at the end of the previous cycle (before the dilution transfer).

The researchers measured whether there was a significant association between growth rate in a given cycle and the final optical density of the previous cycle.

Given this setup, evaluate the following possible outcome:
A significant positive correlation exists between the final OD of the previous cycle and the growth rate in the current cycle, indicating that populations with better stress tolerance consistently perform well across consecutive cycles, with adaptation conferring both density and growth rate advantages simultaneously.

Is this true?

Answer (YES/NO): YES